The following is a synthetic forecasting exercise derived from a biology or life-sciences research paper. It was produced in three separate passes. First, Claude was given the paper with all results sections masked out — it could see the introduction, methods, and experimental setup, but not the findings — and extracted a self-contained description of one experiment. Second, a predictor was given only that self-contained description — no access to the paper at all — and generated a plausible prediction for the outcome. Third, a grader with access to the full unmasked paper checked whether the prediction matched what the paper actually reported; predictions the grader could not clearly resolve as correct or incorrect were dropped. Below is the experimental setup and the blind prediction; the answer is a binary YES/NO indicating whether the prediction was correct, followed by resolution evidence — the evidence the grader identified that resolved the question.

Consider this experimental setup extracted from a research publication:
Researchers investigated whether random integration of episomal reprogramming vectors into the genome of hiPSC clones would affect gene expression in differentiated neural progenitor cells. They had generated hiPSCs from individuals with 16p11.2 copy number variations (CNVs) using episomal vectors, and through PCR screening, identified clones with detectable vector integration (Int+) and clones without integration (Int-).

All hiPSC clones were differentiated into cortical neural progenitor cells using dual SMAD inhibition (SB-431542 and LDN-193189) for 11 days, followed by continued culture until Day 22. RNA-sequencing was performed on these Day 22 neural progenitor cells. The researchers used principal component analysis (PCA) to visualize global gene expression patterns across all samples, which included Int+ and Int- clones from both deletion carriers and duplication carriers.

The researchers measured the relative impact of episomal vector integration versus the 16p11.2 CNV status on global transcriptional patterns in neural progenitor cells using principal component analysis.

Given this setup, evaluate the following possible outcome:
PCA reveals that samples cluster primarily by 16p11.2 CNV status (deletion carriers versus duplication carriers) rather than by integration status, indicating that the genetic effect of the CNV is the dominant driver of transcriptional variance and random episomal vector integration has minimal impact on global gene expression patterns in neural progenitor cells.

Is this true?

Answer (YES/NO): NO